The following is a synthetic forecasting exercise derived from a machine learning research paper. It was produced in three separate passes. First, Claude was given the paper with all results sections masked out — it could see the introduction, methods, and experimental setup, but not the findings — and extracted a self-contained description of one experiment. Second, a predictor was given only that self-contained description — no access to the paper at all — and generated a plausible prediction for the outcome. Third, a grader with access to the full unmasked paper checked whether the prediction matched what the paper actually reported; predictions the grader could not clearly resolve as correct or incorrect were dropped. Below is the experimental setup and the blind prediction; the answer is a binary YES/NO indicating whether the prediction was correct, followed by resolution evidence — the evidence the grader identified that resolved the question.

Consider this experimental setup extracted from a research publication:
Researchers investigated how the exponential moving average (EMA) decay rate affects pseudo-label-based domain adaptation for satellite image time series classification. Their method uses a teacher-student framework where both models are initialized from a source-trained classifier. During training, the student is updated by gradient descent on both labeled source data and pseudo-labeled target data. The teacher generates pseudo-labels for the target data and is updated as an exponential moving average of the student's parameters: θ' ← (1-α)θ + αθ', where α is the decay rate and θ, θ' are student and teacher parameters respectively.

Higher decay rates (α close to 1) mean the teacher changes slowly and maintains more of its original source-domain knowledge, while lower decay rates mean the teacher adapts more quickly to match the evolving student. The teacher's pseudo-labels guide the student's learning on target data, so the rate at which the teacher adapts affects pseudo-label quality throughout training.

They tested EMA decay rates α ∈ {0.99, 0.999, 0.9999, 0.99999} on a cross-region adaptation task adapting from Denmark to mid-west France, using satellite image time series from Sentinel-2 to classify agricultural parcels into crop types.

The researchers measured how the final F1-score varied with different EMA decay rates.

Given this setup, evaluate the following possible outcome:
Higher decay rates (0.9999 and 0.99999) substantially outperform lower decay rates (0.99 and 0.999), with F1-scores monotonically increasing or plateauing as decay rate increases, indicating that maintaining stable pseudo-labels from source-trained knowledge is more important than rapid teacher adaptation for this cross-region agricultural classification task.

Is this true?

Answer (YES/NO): NO